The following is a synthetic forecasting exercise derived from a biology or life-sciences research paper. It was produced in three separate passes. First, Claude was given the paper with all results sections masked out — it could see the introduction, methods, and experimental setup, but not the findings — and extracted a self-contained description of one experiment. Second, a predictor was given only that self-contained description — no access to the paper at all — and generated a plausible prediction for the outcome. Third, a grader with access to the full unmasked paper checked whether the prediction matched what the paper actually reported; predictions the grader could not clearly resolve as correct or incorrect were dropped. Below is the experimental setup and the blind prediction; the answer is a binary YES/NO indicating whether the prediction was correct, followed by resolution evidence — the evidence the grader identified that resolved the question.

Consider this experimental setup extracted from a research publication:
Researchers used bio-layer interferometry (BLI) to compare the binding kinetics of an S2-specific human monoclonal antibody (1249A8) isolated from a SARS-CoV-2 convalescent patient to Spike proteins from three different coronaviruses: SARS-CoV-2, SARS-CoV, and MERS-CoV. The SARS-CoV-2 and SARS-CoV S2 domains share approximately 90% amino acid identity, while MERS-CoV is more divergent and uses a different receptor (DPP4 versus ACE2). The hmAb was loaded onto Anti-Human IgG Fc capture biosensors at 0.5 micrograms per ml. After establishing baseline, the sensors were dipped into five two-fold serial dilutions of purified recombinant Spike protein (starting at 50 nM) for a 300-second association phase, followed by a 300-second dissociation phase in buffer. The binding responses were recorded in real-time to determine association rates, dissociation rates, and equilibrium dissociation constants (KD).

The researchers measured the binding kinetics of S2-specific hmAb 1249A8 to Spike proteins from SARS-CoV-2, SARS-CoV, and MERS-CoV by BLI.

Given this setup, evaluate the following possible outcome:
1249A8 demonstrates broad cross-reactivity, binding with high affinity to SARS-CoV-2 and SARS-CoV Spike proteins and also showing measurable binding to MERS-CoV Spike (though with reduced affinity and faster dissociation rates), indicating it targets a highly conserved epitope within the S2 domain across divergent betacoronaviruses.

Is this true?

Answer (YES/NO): NO